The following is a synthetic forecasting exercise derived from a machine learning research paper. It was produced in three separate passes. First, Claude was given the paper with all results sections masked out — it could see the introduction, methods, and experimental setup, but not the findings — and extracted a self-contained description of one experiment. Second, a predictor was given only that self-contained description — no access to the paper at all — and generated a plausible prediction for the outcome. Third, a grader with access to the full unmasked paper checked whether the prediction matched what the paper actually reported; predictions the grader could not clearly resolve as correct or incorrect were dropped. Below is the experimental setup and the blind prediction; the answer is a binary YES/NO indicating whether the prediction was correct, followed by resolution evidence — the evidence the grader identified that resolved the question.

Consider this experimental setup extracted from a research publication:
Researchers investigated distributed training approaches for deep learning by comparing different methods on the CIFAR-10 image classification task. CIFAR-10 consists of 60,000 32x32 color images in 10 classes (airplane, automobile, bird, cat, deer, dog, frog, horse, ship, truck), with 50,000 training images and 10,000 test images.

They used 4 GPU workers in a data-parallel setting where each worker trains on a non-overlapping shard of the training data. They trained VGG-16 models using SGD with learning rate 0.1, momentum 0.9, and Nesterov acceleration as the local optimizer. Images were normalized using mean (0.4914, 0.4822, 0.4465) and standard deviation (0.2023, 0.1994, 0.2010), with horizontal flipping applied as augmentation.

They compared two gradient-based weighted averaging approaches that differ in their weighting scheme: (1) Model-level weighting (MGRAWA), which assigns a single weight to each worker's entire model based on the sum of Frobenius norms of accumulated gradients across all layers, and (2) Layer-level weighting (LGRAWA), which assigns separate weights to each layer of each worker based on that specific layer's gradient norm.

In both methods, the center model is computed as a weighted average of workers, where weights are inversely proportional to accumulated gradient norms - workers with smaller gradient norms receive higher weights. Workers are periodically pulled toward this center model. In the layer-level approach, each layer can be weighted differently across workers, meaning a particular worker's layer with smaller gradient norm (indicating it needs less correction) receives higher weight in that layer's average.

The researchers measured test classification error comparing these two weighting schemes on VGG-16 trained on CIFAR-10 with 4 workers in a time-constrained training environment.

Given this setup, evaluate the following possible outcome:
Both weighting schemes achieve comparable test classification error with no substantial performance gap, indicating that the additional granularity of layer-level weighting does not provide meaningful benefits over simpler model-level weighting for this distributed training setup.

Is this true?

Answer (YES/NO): NO